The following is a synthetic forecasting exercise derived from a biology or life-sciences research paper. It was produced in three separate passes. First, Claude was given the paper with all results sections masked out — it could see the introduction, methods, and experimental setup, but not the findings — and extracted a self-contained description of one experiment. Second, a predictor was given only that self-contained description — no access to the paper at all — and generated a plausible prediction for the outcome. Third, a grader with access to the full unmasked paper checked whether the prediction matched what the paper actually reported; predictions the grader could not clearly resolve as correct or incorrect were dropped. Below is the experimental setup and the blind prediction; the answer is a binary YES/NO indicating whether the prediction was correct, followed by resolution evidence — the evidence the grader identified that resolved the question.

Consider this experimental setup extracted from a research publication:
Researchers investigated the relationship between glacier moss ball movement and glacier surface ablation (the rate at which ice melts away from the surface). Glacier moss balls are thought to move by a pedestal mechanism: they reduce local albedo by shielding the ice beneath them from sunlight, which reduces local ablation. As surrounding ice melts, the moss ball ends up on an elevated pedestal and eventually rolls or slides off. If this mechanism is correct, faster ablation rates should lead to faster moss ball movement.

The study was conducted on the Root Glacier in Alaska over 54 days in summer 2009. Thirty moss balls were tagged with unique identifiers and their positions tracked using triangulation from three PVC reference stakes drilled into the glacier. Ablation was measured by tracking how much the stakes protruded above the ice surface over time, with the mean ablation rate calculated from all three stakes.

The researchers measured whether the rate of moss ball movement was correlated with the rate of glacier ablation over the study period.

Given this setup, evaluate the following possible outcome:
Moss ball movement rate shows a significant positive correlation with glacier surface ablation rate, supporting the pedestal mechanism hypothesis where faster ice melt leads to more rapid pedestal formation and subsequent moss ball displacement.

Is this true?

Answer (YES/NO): NO